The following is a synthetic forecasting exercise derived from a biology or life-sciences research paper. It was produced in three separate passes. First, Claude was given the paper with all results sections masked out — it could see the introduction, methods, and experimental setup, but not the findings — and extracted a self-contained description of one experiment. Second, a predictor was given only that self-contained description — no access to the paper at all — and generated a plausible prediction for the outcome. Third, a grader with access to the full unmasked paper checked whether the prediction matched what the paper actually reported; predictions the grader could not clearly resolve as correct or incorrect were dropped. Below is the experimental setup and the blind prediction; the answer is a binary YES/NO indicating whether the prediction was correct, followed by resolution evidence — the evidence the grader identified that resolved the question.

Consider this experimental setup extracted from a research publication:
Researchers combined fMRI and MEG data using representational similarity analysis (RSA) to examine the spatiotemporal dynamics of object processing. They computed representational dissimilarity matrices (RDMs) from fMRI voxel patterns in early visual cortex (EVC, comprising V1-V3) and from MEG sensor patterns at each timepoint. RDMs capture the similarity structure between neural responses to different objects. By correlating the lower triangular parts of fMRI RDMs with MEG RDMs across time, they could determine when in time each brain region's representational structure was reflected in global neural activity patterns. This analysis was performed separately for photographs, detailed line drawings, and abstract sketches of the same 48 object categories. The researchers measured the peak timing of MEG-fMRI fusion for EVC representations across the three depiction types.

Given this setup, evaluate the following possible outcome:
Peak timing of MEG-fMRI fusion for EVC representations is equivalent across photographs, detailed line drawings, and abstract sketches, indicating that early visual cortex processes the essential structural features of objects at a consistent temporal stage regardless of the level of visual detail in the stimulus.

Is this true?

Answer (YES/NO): NO